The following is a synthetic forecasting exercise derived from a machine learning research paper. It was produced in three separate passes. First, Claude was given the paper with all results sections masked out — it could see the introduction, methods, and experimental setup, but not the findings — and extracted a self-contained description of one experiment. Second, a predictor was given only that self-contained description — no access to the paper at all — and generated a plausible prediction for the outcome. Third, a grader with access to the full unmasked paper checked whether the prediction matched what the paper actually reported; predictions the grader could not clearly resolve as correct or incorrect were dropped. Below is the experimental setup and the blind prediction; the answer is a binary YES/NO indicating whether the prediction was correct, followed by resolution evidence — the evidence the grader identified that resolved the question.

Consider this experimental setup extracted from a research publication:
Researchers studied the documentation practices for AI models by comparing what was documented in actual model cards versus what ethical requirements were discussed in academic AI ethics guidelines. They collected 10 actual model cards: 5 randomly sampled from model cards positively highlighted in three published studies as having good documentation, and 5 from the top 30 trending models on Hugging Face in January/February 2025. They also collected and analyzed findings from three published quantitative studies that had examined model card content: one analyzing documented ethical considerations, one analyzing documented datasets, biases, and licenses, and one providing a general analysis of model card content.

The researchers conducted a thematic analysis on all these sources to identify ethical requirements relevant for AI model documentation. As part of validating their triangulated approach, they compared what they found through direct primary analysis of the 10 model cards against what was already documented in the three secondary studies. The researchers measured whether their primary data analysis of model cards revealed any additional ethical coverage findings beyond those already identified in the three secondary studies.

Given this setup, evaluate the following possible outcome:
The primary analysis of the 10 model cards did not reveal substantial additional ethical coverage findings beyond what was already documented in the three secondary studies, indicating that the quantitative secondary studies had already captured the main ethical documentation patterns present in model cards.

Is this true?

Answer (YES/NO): YES